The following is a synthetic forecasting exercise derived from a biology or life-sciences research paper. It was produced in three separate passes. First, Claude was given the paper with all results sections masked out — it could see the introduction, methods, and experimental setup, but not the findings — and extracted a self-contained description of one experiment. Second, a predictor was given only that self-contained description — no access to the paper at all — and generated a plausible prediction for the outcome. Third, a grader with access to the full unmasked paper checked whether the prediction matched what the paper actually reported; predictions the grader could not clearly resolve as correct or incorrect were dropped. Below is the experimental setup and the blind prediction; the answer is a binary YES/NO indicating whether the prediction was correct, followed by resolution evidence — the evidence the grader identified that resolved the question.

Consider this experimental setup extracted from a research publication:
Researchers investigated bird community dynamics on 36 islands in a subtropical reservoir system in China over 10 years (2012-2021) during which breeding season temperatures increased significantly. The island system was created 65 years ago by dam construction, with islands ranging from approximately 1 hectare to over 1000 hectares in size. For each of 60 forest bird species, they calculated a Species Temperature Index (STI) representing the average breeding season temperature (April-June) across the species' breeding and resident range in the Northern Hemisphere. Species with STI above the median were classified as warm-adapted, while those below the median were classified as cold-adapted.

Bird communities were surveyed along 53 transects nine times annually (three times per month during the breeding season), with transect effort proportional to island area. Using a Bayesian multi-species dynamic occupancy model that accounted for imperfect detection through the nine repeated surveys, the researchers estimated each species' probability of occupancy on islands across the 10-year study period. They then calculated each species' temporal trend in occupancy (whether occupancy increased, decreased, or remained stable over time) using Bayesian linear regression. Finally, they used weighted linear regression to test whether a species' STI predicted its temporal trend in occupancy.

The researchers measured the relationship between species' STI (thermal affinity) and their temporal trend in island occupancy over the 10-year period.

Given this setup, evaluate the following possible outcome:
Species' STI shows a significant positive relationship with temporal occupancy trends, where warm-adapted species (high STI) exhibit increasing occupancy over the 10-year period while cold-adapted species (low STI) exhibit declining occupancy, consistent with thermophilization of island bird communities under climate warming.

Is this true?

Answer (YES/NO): NO